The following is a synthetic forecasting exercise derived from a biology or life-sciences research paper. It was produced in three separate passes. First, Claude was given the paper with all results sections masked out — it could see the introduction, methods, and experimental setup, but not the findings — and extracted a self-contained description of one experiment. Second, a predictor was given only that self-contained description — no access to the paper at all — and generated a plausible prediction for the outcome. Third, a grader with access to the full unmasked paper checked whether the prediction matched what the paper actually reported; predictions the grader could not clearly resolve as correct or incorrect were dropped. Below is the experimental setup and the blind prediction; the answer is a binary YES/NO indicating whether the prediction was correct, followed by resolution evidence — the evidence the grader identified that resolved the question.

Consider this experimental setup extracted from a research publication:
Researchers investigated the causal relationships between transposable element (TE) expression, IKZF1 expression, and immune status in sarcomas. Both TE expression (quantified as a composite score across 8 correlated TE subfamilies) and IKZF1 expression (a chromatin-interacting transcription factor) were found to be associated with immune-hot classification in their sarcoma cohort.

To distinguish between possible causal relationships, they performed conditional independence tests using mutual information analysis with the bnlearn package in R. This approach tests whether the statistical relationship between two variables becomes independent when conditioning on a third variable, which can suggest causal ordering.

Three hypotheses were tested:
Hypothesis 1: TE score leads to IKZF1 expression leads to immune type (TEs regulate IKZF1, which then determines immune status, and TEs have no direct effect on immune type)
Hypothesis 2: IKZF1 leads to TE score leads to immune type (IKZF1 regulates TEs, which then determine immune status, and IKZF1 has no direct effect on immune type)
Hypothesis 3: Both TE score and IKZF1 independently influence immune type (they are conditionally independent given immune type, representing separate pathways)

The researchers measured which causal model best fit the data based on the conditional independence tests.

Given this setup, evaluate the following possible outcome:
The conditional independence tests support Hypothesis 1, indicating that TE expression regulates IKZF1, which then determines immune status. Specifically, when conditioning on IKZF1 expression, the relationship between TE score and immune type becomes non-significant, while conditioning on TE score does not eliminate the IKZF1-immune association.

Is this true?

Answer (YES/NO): NO